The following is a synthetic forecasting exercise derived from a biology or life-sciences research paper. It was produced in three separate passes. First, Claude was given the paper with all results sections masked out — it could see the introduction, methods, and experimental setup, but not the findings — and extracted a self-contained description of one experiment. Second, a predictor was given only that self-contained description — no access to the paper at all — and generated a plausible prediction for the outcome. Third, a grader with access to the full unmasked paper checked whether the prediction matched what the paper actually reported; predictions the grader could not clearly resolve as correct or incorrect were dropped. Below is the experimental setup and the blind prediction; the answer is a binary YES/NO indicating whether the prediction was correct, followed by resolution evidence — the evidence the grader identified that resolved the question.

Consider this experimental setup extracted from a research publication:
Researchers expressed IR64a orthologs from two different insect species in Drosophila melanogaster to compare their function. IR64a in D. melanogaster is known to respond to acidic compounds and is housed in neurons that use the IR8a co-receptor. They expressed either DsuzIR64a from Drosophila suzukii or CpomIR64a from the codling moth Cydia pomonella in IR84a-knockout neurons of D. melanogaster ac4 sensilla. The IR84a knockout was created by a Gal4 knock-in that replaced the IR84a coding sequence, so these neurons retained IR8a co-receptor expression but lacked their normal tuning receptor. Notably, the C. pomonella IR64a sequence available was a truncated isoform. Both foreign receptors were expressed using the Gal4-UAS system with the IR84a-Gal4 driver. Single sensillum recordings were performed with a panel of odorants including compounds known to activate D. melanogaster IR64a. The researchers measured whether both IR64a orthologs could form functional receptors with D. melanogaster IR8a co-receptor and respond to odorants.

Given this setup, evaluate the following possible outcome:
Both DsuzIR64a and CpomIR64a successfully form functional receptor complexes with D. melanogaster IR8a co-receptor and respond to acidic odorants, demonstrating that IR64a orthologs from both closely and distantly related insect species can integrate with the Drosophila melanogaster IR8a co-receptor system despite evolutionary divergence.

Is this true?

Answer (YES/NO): NO